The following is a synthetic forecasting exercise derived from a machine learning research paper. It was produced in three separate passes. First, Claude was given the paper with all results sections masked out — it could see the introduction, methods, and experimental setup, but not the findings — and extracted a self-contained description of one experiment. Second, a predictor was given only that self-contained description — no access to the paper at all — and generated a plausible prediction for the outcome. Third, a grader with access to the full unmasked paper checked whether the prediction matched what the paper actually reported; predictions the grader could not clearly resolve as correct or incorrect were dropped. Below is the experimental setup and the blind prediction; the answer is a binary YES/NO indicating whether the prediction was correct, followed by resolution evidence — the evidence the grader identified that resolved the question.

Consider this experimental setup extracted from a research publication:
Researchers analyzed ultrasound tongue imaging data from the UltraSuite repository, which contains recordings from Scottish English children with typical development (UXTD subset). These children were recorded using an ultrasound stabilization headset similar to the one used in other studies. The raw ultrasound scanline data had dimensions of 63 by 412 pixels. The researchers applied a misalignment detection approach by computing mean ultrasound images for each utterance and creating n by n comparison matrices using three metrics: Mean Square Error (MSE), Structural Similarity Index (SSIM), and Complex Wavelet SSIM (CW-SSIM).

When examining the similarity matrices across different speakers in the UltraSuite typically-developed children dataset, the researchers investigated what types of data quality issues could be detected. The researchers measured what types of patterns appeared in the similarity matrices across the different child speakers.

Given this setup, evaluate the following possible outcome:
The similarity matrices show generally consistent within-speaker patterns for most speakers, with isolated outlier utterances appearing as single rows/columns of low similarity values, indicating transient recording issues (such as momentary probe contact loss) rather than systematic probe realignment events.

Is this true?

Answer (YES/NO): NO